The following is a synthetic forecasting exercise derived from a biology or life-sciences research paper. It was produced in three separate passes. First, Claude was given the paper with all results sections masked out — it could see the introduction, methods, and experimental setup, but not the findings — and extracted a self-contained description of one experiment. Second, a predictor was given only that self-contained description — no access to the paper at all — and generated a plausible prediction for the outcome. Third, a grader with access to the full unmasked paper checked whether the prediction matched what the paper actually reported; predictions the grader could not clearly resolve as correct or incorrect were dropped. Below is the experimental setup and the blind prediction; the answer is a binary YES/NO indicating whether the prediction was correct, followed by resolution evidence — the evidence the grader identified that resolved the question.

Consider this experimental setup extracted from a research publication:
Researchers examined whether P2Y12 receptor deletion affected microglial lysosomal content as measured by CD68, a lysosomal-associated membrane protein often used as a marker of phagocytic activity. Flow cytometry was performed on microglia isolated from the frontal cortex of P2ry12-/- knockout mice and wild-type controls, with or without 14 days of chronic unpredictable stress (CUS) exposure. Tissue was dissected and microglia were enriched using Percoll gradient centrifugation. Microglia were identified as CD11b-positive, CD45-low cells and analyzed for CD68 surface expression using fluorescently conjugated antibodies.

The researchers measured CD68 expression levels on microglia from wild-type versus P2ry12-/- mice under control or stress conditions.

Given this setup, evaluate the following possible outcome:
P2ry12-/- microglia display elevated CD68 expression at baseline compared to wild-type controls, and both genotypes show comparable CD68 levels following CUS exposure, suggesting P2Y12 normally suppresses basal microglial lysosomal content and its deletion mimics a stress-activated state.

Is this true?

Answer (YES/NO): NO